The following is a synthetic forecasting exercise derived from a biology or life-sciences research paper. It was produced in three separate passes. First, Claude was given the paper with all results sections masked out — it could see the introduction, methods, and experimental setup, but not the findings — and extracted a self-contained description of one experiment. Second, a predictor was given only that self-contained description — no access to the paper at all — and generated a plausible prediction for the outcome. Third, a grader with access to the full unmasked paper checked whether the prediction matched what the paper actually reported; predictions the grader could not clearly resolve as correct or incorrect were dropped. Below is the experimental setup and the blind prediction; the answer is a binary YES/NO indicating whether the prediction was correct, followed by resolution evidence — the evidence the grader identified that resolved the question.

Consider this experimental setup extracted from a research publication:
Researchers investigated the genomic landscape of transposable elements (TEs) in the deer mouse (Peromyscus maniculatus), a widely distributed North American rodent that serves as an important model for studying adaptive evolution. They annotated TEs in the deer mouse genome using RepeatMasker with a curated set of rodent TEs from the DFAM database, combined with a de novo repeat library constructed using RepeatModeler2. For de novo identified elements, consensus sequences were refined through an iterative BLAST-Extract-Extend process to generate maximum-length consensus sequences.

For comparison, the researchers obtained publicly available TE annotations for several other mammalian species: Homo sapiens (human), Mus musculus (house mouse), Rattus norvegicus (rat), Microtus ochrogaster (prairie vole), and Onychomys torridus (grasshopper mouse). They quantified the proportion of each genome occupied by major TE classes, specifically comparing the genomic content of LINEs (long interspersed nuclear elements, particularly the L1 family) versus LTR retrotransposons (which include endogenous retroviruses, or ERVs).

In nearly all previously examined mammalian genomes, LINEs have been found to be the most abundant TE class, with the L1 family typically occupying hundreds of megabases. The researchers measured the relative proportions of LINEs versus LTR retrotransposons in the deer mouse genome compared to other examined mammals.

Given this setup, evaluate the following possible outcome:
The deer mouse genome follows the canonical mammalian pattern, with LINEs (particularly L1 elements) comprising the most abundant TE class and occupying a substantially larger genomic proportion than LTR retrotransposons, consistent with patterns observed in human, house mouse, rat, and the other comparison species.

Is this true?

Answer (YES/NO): NO